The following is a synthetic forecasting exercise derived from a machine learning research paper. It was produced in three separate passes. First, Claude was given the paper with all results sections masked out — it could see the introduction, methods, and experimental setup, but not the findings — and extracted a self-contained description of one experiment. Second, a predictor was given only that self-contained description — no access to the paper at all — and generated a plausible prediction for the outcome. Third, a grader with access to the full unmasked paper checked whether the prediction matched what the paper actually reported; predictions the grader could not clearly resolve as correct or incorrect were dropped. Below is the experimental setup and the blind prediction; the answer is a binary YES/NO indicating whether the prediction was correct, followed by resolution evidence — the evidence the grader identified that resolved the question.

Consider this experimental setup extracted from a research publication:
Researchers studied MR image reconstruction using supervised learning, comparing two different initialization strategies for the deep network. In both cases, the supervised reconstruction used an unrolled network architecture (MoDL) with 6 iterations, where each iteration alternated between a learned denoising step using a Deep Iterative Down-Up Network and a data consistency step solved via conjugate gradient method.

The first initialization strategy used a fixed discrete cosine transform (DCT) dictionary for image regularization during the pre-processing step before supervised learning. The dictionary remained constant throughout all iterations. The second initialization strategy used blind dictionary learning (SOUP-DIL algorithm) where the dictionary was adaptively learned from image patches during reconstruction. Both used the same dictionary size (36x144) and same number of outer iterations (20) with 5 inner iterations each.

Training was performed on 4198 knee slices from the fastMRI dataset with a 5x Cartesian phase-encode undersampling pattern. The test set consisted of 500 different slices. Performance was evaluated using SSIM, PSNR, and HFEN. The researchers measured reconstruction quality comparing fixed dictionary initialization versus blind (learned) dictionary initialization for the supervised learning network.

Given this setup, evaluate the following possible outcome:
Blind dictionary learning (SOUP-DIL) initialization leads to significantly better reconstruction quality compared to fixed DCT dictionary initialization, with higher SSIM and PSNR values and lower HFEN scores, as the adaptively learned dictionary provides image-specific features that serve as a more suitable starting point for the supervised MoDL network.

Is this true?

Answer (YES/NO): NO